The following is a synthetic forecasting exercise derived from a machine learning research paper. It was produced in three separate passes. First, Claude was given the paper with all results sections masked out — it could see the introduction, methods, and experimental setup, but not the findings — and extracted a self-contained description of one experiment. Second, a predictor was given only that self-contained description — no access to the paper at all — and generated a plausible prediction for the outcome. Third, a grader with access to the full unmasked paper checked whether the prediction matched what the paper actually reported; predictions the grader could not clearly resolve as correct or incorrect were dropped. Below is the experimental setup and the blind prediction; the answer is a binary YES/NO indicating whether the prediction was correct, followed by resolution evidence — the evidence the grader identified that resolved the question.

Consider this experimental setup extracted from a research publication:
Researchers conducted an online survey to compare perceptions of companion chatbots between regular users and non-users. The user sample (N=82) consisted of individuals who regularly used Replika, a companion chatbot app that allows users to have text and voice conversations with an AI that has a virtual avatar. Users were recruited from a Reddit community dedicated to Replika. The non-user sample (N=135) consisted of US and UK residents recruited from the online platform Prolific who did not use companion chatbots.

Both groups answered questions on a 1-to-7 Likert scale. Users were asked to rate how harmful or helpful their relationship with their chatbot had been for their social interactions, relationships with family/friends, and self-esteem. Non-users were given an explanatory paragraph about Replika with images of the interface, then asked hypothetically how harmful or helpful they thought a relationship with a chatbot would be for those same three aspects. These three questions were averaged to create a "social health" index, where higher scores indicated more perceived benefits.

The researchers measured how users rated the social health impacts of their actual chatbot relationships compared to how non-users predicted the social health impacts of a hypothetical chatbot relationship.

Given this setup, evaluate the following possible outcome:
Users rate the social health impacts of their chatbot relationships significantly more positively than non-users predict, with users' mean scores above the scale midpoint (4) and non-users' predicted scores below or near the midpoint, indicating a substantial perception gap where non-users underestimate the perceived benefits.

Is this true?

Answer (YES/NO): YES